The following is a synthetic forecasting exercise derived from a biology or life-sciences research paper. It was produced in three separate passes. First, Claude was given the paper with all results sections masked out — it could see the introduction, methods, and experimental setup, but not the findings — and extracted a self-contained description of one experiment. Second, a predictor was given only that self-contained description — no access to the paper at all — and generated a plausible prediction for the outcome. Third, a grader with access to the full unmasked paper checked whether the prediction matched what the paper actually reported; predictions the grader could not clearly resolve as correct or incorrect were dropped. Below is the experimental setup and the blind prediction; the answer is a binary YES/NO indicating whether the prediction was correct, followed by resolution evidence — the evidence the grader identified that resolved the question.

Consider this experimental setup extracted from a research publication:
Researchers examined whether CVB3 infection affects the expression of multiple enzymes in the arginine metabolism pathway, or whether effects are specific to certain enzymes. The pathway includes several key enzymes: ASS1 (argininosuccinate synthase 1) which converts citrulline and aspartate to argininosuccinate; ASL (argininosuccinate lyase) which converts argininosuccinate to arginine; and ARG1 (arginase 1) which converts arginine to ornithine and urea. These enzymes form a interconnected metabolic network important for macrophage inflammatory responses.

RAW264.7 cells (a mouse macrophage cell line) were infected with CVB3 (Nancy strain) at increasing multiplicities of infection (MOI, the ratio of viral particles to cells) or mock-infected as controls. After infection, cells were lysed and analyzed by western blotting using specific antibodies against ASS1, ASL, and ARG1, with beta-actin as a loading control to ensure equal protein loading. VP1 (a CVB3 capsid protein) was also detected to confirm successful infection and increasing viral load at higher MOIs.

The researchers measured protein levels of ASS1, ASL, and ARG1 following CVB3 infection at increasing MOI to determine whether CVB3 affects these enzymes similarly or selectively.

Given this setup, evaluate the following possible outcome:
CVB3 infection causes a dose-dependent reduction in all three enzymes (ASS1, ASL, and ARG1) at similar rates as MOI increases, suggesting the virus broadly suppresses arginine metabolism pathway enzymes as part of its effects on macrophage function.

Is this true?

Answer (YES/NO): NO